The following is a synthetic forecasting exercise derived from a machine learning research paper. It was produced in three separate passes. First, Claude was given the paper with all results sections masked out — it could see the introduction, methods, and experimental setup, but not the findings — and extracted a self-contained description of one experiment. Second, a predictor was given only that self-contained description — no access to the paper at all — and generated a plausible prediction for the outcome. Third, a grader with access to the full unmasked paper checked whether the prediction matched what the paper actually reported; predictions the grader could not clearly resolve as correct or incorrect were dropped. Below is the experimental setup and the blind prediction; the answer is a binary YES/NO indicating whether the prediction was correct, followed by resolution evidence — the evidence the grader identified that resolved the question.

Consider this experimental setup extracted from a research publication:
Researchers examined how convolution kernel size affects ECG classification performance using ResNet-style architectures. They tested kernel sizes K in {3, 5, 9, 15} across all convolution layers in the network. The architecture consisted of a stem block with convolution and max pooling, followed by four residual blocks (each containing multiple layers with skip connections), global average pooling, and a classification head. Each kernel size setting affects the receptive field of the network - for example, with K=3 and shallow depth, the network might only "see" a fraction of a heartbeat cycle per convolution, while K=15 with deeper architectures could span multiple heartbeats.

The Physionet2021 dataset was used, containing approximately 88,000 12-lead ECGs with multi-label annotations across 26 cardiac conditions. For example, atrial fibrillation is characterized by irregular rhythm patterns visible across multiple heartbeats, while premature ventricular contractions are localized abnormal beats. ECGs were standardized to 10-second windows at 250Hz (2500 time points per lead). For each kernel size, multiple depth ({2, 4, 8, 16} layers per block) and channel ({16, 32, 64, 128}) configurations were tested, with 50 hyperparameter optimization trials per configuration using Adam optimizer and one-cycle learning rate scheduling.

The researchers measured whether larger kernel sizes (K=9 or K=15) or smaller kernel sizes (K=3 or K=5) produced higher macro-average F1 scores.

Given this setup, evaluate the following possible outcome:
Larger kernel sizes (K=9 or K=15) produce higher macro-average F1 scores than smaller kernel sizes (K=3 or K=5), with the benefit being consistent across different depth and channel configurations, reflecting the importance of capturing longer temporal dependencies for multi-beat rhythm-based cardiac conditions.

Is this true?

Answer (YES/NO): NO